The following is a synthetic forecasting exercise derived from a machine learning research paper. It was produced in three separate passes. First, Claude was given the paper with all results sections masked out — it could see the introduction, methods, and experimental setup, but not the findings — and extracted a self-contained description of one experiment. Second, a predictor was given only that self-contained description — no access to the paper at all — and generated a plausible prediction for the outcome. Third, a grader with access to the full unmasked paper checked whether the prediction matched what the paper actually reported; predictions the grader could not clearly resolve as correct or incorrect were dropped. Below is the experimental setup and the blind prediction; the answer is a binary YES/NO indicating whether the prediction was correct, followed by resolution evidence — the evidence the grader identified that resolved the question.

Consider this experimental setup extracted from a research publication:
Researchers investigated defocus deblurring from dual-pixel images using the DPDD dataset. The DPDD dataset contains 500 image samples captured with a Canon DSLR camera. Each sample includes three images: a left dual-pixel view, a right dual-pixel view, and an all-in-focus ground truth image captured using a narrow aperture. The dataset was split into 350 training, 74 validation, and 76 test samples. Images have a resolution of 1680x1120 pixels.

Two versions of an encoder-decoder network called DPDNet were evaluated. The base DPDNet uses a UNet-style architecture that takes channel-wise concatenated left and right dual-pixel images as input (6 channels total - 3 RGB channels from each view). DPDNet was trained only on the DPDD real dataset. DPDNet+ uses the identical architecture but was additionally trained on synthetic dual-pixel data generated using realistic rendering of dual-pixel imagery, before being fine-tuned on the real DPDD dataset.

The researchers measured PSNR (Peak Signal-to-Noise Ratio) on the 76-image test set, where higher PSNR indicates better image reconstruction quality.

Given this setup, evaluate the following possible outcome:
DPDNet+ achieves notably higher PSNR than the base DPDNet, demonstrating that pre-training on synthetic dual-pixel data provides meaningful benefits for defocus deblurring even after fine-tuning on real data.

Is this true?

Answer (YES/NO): NO